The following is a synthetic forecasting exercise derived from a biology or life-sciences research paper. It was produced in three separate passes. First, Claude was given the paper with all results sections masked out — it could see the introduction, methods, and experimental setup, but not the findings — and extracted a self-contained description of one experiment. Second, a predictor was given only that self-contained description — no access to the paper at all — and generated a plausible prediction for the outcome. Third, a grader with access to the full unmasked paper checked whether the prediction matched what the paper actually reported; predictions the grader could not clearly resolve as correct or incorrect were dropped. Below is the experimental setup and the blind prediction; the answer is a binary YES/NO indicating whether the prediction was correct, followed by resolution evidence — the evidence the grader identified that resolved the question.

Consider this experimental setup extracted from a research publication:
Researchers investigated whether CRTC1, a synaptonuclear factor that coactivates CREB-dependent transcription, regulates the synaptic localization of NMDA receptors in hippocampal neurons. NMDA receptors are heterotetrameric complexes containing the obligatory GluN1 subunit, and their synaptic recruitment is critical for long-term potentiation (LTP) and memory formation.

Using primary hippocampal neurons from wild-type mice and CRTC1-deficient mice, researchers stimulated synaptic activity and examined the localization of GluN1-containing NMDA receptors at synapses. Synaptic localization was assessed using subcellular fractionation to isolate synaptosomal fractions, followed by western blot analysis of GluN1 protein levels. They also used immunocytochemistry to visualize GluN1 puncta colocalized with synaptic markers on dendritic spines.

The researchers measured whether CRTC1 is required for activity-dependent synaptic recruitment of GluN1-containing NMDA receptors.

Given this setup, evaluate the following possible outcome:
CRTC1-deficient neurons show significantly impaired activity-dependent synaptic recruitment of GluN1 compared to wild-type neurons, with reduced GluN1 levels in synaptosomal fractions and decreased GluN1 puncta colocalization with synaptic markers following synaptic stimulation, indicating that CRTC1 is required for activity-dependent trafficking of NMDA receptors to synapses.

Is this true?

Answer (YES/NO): YES